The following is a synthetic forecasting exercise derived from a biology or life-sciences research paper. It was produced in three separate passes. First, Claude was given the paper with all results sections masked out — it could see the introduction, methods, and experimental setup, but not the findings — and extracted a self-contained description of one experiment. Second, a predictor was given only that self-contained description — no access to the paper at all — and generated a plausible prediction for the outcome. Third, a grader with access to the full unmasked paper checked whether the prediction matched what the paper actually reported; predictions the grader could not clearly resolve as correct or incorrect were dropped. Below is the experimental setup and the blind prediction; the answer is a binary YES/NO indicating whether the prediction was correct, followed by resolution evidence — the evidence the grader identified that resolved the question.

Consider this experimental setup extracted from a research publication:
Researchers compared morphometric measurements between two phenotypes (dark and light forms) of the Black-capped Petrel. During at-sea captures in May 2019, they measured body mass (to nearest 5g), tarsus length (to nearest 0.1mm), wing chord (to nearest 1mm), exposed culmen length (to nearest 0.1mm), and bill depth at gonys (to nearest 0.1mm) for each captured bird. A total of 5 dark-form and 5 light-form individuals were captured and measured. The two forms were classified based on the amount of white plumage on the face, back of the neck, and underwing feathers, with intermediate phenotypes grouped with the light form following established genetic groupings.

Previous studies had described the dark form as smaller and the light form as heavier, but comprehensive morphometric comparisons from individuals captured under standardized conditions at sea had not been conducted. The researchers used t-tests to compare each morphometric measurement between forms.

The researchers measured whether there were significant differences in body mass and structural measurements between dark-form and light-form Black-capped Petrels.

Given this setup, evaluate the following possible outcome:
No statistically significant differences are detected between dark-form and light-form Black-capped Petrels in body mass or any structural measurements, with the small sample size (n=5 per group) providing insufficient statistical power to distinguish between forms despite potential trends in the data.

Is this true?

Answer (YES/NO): NO